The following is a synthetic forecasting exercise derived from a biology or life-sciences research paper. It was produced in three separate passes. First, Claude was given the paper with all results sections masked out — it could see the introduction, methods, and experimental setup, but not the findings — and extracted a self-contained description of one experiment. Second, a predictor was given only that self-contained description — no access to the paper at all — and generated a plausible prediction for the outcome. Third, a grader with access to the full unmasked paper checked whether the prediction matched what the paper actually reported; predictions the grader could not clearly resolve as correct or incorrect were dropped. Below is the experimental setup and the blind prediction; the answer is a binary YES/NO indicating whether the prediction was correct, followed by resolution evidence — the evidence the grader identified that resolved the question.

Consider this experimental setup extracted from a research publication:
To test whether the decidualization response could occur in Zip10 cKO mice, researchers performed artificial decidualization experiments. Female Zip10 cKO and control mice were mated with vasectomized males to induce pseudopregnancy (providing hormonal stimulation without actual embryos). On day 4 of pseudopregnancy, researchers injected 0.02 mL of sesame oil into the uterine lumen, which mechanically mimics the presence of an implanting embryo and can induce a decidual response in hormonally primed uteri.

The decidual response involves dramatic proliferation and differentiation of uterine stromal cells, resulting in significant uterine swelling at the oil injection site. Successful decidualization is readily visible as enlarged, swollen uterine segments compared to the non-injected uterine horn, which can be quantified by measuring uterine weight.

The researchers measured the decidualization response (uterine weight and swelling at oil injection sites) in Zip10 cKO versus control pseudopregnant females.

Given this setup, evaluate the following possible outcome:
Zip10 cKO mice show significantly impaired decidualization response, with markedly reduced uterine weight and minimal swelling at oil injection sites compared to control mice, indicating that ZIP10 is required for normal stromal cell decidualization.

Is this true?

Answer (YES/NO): NO